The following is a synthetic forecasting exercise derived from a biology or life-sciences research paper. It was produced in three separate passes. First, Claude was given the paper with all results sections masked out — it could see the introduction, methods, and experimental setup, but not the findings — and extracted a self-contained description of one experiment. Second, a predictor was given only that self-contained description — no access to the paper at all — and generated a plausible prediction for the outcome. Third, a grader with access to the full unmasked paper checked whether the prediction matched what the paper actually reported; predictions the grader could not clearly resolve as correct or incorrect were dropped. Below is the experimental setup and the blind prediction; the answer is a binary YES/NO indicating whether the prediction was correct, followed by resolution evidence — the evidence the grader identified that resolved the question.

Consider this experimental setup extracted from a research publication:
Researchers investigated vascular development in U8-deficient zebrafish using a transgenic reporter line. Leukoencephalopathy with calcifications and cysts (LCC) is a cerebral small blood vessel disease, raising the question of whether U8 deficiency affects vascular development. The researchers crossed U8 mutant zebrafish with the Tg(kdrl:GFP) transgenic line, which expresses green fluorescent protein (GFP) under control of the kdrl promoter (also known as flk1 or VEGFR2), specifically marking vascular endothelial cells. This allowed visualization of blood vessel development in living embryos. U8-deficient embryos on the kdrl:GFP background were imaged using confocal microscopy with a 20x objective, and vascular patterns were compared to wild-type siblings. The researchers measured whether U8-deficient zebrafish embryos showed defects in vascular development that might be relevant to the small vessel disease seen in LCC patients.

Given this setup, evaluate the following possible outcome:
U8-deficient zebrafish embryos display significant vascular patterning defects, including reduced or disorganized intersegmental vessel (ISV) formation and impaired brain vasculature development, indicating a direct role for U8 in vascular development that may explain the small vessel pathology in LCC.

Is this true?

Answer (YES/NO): NO